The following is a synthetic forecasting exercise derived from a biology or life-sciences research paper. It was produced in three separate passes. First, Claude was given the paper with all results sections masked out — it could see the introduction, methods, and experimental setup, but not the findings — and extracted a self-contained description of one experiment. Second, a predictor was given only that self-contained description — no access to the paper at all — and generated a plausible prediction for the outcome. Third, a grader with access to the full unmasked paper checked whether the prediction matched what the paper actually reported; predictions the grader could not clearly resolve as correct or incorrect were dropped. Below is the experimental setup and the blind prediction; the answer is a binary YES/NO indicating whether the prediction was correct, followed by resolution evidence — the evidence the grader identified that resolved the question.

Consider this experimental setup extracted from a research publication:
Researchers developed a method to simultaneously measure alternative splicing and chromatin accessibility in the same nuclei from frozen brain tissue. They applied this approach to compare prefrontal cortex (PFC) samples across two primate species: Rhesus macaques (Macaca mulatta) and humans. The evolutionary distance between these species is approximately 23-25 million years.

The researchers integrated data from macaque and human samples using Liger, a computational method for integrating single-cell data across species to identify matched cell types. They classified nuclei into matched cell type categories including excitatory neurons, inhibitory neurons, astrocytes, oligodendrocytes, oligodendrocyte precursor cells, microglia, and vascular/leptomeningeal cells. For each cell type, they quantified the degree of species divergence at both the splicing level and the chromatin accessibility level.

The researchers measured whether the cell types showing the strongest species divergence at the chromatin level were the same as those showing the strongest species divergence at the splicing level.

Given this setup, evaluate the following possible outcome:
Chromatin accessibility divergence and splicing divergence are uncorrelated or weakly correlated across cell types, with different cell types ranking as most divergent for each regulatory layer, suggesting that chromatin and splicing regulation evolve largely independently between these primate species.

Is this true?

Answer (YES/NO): YES